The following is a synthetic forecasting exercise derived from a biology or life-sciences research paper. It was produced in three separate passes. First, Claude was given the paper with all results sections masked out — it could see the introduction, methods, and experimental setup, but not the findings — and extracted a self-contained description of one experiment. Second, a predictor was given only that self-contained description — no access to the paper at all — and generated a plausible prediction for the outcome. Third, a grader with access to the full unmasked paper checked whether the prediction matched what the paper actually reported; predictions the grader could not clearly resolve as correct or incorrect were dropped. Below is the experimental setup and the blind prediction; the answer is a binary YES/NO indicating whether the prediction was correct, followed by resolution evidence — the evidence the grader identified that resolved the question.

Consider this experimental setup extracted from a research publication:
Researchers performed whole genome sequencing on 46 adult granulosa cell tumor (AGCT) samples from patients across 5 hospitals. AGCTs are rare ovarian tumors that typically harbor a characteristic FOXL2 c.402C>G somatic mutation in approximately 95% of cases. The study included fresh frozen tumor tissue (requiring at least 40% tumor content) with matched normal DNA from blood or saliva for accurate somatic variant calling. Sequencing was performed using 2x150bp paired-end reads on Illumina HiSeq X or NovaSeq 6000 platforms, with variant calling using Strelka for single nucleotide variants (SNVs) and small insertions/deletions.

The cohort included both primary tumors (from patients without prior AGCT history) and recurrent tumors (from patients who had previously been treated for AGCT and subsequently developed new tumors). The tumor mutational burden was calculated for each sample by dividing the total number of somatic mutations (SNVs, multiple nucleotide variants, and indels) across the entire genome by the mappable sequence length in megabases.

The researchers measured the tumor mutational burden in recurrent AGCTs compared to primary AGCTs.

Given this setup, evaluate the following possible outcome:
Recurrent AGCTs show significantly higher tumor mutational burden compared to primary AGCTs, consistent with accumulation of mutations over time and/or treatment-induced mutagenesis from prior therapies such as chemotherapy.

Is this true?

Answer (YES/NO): YES